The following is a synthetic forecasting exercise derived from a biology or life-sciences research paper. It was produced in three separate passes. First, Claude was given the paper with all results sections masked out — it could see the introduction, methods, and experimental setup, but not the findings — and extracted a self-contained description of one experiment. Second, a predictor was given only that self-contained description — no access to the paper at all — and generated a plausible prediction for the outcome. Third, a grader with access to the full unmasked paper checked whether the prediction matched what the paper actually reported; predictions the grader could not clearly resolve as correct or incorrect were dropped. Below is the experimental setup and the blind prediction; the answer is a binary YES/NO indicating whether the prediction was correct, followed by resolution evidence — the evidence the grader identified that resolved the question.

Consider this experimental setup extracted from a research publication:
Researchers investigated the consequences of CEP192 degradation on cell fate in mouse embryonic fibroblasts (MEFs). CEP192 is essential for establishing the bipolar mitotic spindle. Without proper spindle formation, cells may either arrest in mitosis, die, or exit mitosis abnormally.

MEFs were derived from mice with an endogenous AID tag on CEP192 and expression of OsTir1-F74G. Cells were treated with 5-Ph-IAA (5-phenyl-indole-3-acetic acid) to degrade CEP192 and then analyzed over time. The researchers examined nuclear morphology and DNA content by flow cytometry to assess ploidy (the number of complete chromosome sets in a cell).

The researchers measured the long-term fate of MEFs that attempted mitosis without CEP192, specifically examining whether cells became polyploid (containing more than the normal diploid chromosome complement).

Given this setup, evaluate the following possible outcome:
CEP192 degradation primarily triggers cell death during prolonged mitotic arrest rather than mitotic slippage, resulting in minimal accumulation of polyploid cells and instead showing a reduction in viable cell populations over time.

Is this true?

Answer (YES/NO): NO